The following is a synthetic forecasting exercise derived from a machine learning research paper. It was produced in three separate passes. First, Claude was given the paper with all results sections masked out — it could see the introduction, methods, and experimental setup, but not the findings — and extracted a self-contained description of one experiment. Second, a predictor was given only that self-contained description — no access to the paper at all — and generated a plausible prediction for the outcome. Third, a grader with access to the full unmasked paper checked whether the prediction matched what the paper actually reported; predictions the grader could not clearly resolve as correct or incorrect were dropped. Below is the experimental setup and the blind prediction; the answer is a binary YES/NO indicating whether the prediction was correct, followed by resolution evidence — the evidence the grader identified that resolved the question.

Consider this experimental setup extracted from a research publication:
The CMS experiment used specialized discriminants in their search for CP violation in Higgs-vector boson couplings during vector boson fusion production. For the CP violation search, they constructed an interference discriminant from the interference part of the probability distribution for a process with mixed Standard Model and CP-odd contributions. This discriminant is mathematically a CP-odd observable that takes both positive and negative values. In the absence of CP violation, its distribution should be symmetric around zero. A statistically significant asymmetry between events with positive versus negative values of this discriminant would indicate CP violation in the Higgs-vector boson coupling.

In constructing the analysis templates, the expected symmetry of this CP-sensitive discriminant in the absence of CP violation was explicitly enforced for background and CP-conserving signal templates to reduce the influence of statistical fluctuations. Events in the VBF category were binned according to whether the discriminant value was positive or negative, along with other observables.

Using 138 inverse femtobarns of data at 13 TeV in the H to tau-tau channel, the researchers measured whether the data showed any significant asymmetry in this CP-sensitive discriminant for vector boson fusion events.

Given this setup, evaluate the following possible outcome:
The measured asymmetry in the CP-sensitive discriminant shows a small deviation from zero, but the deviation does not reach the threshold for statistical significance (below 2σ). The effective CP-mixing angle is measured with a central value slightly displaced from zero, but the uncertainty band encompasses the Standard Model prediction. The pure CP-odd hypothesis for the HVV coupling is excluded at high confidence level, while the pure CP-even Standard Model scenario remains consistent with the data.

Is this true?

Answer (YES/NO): YES